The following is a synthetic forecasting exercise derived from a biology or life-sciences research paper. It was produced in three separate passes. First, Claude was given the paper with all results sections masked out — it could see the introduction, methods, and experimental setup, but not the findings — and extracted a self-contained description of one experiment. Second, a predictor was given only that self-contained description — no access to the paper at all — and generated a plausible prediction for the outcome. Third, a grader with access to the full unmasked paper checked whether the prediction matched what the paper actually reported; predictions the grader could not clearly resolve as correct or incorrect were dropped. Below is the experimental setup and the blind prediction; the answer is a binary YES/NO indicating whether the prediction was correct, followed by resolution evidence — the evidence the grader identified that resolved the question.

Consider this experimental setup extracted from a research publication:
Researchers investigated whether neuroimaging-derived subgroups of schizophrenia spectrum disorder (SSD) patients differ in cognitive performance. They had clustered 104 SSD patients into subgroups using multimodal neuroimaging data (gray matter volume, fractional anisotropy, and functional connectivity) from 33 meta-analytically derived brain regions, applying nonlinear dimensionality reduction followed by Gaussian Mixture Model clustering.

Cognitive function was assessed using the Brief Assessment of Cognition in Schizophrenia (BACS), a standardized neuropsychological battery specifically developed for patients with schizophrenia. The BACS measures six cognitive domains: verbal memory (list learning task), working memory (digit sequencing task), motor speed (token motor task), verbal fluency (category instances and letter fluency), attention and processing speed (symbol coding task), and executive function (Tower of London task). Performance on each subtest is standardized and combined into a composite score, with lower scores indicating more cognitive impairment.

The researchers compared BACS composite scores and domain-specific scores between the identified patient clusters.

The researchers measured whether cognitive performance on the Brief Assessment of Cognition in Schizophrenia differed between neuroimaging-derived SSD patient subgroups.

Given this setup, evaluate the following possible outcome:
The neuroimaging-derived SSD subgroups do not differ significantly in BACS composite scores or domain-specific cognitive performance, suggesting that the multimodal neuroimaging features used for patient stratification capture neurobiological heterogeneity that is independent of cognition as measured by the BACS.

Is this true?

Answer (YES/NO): NO